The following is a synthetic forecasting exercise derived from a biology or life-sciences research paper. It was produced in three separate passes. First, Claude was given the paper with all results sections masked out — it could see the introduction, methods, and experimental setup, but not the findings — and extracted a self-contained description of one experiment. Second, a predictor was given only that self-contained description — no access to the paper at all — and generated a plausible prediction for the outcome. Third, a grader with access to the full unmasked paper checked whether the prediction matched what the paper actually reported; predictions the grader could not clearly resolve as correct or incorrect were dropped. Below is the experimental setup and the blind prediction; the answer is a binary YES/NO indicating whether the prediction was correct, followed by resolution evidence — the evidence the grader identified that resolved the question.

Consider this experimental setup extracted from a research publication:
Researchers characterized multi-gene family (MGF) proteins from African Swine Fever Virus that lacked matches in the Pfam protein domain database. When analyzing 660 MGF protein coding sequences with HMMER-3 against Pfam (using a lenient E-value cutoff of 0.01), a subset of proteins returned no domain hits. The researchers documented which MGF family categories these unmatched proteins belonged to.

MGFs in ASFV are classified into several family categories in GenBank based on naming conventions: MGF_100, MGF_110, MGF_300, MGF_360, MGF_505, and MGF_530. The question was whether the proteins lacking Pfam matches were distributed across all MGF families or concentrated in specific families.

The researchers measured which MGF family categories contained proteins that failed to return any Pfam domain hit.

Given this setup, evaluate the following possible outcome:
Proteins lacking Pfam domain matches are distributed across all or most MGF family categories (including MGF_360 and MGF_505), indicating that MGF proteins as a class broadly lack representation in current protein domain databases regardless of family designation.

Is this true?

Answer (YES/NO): NO